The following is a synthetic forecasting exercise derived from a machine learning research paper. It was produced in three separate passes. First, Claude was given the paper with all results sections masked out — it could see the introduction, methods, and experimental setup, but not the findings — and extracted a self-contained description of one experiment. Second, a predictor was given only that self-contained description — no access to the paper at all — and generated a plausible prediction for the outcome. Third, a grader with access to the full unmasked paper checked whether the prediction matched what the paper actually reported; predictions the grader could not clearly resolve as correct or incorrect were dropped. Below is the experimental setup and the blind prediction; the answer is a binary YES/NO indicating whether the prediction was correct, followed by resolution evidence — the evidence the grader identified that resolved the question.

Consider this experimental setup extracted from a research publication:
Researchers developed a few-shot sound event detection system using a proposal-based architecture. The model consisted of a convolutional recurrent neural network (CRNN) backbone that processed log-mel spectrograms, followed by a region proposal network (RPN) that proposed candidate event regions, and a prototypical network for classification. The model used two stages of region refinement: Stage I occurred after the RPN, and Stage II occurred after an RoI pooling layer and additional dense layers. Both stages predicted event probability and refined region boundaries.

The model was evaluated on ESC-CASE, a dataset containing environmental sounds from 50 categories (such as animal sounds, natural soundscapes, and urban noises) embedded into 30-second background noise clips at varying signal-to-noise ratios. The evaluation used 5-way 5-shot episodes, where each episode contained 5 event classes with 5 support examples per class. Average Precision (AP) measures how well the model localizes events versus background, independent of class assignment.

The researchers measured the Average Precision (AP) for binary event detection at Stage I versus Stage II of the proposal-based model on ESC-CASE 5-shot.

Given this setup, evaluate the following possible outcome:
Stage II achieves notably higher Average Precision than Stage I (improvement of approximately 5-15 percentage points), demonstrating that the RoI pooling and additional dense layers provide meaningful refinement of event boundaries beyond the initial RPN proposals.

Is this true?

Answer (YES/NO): YES